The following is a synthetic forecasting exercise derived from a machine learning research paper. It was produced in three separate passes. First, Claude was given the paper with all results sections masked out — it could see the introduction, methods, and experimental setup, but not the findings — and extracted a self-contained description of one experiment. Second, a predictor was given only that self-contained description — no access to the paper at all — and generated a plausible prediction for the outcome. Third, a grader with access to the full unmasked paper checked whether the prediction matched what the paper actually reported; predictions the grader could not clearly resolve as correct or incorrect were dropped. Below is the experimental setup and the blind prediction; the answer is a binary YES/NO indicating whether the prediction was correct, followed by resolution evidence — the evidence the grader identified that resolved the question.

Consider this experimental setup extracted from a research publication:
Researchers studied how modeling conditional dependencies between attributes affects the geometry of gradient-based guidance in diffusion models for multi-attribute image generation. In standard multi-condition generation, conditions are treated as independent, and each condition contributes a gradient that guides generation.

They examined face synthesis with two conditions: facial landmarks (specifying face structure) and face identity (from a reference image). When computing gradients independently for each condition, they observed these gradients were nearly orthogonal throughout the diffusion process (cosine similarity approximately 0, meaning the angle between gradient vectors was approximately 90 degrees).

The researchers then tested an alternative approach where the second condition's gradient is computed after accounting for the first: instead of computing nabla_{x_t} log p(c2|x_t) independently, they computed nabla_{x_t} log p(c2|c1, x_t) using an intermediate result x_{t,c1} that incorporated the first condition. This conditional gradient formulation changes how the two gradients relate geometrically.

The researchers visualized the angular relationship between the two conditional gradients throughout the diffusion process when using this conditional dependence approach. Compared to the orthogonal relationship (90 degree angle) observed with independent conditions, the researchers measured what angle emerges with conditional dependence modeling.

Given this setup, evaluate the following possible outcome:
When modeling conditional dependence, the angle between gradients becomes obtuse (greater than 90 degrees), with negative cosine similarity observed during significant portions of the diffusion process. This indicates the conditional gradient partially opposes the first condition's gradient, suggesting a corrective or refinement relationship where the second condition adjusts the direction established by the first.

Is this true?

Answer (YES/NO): YES